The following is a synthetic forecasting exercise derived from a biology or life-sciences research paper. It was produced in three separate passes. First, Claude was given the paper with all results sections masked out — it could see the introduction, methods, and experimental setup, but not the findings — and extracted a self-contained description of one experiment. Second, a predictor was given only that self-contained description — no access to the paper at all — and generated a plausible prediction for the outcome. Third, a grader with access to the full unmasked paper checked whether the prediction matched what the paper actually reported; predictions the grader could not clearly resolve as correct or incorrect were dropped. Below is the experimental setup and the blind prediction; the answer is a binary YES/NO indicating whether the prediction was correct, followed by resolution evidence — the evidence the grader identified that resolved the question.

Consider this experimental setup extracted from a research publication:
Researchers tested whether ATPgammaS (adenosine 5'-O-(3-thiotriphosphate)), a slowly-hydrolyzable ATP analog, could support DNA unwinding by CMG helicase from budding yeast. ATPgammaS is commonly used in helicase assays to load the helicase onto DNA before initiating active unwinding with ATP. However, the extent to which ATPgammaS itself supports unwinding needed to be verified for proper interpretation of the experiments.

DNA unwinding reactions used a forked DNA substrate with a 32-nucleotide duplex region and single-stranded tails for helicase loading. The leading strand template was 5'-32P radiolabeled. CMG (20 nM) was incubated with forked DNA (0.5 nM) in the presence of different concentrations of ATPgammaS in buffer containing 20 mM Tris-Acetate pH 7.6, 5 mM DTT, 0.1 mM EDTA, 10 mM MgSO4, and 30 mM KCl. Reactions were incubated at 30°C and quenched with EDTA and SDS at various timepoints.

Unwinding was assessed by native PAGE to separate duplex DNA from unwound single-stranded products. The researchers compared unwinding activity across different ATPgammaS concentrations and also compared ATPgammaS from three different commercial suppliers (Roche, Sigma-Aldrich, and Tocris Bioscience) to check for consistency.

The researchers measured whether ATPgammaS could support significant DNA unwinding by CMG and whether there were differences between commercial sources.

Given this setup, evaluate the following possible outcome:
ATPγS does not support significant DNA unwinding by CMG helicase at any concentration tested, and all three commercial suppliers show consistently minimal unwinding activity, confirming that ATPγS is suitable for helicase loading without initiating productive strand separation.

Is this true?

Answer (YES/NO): NO